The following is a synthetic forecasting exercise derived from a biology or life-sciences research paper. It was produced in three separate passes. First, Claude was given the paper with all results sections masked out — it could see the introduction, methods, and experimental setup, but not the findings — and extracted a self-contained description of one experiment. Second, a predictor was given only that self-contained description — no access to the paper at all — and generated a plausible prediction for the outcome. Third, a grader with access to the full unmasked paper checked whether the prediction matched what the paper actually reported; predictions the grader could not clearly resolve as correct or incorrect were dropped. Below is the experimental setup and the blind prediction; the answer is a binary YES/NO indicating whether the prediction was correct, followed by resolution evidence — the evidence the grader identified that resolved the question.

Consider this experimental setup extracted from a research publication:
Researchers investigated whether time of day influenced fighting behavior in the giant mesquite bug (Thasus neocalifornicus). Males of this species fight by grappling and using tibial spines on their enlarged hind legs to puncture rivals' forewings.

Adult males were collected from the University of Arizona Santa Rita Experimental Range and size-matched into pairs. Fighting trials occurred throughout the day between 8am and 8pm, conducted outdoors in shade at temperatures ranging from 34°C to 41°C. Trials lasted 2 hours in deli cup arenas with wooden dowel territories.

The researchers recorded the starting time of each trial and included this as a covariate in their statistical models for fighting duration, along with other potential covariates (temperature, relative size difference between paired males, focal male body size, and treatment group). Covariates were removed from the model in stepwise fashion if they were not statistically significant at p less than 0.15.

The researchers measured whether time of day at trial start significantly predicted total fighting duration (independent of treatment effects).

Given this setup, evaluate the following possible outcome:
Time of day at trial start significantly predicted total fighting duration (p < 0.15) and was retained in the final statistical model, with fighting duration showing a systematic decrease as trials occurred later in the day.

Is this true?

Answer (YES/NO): NO